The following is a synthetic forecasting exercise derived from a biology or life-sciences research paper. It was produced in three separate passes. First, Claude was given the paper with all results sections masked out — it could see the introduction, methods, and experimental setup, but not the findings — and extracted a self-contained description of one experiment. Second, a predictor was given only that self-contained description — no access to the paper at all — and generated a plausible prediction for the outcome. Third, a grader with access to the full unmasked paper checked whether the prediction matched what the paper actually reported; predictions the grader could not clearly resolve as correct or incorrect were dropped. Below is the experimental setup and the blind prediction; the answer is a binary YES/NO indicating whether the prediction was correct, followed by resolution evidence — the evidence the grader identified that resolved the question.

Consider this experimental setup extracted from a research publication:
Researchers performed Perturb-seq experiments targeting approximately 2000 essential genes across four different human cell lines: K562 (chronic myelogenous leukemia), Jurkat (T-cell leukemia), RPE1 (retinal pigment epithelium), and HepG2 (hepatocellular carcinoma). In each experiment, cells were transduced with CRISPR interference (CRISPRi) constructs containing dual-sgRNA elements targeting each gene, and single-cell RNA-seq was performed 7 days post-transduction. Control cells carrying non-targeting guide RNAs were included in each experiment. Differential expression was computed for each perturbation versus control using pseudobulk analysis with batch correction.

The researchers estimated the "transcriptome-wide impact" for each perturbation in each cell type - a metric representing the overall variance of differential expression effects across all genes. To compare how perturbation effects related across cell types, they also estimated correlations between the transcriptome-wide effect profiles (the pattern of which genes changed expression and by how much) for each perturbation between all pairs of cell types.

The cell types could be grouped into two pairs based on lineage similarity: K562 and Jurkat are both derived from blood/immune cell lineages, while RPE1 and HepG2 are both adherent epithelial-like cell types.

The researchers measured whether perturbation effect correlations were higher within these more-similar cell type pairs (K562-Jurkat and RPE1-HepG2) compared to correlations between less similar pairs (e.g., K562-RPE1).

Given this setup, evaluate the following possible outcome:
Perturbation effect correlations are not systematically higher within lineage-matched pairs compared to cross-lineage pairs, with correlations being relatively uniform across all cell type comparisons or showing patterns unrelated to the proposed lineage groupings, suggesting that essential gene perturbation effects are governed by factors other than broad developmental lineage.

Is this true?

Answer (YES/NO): NO